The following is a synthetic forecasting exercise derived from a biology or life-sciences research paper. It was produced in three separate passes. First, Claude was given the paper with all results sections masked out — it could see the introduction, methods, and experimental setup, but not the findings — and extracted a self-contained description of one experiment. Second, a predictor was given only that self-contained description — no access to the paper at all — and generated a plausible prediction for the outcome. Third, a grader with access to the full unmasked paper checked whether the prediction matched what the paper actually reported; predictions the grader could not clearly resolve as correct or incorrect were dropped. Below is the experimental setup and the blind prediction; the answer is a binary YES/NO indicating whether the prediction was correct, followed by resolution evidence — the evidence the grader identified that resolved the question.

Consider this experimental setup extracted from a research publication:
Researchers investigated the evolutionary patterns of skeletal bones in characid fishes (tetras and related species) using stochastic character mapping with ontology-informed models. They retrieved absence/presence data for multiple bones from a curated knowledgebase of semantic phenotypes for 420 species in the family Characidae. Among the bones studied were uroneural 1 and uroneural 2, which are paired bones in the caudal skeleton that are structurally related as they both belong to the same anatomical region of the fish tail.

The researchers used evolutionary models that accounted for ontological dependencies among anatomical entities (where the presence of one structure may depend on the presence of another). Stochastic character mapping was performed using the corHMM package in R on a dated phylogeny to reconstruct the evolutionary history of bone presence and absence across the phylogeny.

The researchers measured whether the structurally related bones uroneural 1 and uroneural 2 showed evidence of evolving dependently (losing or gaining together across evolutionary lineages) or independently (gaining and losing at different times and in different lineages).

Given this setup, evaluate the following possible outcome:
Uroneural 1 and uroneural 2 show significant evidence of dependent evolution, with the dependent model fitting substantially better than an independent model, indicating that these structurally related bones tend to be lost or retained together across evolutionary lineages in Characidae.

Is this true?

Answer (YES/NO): NO